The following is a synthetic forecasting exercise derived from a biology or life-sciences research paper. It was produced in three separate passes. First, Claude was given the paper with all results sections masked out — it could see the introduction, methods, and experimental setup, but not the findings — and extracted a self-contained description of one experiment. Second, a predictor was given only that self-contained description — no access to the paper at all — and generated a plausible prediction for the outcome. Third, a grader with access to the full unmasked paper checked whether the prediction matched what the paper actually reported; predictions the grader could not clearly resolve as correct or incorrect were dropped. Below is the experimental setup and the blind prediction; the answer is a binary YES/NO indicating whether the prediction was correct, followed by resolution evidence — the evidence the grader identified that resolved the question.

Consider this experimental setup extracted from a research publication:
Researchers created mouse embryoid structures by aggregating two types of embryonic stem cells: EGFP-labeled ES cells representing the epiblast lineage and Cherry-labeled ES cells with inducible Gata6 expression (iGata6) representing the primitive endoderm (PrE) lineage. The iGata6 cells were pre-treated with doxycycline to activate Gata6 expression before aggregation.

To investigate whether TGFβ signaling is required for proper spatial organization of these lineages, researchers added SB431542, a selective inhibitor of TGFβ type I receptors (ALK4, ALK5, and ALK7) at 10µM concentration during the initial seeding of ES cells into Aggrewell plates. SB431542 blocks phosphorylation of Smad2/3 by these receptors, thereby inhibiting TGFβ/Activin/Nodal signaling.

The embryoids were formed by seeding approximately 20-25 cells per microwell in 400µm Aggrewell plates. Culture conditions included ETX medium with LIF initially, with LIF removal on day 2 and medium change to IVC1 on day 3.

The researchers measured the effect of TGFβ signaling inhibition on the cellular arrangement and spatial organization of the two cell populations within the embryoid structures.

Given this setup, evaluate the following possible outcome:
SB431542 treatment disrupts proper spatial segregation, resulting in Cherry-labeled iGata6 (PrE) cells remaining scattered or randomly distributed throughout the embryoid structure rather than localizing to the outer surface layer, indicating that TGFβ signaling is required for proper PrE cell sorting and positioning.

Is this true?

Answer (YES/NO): YES